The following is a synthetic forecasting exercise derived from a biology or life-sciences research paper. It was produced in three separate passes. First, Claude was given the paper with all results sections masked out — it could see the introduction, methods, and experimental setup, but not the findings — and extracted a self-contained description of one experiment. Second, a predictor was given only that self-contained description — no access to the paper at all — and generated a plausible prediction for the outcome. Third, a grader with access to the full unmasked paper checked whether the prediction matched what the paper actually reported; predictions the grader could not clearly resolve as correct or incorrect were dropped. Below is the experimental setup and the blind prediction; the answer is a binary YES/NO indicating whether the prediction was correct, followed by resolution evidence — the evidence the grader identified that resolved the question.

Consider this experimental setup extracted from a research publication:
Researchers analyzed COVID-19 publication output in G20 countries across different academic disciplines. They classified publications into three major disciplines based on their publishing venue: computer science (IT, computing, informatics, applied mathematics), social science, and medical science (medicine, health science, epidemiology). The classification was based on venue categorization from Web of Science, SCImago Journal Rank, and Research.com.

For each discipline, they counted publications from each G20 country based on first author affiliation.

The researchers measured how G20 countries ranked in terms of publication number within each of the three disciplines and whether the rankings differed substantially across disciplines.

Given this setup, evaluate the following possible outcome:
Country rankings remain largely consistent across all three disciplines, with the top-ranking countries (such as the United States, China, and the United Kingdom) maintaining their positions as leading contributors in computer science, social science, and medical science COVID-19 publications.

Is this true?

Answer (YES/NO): NO